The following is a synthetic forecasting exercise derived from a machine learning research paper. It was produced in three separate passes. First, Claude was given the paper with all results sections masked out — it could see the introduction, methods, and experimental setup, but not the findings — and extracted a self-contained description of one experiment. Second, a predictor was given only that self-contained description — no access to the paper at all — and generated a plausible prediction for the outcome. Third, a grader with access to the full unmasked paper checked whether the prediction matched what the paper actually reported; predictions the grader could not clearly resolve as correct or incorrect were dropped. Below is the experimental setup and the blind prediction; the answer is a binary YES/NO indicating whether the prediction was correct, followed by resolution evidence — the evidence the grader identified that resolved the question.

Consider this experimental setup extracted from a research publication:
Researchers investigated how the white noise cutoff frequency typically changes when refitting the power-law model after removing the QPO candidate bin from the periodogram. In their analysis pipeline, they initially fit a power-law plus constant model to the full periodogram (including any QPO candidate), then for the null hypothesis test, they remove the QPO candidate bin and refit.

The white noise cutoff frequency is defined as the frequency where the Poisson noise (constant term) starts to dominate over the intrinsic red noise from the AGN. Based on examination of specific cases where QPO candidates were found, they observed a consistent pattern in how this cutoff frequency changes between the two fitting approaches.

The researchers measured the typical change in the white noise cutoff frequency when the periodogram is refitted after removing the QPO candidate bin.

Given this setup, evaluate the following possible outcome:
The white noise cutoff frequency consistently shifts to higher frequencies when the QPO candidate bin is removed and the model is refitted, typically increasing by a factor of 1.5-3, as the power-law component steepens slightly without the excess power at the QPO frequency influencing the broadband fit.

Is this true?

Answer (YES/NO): NO